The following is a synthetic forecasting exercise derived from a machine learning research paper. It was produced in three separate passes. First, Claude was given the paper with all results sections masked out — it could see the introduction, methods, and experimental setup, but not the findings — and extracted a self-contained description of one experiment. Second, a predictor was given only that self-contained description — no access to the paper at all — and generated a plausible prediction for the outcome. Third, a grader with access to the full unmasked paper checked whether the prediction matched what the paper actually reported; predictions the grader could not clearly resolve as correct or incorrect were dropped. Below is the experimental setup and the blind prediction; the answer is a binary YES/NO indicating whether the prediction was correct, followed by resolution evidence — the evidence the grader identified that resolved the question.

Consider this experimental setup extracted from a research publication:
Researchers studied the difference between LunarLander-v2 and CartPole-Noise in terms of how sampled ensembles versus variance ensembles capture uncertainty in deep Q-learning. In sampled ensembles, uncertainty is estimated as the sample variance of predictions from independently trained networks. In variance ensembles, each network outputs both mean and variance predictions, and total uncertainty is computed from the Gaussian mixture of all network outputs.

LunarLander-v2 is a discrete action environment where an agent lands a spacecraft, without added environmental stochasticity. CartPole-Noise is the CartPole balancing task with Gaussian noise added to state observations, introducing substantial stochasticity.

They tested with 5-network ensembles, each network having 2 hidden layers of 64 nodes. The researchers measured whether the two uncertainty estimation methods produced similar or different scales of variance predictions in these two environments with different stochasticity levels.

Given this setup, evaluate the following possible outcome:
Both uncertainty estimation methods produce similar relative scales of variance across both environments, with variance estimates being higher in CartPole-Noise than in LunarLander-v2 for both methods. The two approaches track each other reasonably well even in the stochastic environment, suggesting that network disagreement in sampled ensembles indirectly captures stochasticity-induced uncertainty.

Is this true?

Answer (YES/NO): NO